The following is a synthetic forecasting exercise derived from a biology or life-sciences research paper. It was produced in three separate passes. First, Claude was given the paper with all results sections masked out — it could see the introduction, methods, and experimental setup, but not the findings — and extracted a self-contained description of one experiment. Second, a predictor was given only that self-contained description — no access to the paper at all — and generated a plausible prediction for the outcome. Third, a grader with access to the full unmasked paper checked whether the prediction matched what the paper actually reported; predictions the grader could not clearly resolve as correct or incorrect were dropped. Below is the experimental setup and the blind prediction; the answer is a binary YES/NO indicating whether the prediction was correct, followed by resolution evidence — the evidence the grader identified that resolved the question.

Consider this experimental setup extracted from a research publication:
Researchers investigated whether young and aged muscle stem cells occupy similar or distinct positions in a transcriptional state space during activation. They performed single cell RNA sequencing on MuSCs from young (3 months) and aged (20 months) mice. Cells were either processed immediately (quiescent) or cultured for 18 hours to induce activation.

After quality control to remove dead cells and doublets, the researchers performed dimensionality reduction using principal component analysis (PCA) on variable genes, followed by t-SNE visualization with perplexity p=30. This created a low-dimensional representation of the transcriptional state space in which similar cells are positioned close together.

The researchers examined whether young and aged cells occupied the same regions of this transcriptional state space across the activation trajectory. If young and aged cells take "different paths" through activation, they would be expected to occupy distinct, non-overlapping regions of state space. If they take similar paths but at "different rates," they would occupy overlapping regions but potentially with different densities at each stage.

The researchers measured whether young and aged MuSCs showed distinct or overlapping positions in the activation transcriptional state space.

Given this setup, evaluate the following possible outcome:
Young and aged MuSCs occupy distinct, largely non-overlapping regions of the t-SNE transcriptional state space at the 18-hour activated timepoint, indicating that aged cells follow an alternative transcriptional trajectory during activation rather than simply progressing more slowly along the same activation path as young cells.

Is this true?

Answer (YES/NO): NO